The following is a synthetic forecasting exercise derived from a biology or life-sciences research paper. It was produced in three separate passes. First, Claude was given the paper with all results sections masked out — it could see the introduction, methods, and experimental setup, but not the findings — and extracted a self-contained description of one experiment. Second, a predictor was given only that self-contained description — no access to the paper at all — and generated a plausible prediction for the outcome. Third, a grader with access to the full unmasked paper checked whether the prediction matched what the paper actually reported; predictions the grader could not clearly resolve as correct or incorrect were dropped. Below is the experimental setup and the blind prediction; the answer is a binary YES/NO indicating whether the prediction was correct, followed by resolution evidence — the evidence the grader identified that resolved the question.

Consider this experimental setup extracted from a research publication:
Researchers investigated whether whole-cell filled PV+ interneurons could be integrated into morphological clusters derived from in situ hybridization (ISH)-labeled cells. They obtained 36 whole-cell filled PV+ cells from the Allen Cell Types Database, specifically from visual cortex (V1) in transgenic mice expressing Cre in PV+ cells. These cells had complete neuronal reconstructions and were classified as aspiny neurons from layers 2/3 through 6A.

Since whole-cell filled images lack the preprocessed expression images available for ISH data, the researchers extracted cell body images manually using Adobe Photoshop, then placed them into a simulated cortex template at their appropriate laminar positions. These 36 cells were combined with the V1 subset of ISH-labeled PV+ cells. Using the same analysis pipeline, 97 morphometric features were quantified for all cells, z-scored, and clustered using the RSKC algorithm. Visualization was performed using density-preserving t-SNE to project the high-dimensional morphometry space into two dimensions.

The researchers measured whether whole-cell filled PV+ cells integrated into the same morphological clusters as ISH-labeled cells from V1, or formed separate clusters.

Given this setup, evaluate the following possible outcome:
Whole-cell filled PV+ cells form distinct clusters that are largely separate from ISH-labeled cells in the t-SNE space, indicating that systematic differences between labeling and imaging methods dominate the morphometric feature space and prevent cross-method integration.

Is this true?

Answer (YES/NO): NO